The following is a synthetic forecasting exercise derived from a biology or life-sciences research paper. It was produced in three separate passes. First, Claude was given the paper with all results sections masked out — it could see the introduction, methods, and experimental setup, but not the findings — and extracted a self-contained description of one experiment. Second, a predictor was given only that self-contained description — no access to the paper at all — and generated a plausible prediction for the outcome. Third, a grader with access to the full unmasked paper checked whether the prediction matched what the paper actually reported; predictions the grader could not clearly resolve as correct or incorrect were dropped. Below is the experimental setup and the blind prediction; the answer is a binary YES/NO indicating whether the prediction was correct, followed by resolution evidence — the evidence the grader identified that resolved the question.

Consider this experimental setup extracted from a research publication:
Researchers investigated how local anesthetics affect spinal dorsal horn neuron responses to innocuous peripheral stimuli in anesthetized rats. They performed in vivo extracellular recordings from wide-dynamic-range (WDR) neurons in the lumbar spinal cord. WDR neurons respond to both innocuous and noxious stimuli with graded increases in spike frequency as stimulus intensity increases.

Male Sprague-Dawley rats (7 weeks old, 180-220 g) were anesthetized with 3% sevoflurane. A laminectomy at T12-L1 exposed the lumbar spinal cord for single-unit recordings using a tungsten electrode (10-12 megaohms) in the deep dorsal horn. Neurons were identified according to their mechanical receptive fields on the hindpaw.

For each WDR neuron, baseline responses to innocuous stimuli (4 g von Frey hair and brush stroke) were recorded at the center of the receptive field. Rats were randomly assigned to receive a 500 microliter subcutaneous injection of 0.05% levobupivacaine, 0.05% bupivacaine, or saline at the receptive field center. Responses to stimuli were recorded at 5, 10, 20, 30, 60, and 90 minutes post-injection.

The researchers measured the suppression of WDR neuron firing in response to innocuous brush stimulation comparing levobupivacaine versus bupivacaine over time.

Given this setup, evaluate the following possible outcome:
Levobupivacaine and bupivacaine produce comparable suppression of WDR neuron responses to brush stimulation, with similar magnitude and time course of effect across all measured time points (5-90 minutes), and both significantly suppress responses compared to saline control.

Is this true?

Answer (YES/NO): NO